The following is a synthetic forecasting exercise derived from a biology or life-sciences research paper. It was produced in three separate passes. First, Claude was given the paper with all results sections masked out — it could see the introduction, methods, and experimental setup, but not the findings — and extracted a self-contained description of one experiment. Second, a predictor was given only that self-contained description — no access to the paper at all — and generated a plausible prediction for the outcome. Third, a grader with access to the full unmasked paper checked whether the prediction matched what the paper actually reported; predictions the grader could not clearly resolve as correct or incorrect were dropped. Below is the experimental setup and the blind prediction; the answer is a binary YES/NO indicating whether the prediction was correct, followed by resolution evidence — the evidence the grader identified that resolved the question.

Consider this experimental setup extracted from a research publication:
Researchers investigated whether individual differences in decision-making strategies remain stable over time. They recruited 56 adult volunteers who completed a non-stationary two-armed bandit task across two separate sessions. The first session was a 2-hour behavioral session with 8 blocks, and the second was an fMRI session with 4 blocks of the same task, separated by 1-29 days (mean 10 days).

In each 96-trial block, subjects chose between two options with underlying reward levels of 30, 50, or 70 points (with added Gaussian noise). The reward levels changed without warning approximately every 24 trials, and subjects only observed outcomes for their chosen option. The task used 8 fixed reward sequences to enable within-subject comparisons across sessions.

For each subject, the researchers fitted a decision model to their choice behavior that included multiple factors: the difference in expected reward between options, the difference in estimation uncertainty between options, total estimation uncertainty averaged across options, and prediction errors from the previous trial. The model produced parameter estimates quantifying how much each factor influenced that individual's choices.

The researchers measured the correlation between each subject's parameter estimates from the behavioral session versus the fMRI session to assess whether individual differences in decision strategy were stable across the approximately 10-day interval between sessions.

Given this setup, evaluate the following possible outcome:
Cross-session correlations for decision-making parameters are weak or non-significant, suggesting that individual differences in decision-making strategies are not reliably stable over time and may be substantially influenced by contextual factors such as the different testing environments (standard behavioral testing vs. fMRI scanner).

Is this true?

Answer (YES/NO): NO